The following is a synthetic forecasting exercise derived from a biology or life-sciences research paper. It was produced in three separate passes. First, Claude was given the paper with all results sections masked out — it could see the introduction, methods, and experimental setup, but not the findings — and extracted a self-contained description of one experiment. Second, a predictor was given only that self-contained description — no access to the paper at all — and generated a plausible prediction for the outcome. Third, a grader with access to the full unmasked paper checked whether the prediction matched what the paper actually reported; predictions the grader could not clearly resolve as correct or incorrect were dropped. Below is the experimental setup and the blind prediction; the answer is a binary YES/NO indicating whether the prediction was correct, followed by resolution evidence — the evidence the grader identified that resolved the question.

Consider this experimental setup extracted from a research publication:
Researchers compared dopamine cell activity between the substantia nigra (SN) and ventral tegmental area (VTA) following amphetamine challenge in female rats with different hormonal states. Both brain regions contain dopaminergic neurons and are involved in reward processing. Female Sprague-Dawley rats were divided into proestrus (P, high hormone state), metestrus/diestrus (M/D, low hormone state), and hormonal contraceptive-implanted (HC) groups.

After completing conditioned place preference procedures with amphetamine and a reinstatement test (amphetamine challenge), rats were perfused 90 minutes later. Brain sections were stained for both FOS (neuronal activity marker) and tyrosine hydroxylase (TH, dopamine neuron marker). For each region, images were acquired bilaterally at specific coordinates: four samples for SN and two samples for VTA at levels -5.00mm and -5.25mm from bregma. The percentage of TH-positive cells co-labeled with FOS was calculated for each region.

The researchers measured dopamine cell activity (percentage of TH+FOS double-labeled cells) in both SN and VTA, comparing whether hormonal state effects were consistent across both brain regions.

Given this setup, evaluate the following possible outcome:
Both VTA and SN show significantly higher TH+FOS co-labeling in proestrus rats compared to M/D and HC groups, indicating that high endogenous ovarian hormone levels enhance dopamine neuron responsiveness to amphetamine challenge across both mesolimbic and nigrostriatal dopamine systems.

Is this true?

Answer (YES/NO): NO